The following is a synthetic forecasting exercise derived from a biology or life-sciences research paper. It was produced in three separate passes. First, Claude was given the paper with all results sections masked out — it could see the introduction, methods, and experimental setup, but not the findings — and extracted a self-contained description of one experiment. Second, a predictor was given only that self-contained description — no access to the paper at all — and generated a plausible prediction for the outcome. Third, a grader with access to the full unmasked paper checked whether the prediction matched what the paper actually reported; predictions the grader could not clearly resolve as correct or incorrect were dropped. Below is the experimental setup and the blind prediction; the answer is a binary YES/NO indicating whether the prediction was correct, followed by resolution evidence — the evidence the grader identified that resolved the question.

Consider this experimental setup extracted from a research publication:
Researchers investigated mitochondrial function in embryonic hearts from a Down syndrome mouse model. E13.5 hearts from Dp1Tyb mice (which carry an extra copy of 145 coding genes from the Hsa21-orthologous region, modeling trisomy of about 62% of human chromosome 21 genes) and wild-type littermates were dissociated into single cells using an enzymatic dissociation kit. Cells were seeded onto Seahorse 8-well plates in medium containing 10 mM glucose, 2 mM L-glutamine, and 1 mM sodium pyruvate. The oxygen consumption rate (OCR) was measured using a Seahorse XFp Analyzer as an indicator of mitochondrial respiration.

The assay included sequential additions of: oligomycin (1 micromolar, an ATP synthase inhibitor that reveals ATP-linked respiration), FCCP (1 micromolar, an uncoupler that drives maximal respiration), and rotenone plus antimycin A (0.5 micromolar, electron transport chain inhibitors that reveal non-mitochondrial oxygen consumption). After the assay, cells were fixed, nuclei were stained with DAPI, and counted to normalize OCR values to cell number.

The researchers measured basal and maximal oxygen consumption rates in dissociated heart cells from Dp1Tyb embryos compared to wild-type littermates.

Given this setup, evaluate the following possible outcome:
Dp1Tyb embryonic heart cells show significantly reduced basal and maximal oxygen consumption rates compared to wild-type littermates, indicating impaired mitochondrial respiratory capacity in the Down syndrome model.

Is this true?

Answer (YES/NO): YES